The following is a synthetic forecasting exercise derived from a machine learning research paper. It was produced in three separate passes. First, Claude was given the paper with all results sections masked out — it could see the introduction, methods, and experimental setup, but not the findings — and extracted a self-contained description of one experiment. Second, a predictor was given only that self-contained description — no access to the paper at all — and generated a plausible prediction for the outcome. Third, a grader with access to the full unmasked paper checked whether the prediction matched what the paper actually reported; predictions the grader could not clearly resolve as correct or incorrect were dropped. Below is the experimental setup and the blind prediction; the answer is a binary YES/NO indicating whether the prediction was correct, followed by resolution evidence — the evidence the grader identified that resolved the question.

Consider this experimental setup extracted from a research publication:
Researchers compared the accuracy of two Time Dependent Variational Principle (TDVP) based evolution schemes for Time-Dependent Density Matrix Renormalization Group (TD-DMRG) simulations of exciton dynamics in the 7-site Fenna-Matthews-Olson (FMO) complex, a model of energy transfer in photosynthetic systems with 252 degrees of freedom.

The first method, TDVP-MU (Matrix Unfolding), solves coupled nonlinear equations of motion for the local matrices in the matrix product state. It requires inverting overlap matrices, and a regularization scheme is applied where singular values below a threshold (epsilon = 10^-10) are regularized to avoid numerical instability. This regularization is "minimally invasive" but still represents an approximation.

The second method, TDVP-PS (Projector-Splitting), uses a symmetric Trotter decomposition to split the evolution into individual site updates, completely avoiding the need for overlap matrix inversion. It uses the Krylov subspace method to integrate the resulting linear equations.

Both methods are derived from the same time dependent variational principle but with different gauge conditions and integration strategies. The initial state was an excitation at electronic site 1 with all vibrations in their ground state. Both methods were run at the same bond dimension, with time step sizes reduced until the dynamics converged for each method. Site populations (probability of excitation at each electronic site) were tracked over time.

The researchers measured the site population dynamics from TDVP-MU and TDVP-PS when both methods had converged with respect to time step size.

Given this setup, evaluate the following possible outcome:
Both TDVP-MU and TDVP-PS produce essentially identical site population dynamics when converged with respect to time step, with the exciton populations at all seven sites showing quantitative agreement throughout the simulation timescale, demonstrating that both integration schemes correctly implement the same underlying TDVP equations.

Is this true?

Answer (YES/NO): YES